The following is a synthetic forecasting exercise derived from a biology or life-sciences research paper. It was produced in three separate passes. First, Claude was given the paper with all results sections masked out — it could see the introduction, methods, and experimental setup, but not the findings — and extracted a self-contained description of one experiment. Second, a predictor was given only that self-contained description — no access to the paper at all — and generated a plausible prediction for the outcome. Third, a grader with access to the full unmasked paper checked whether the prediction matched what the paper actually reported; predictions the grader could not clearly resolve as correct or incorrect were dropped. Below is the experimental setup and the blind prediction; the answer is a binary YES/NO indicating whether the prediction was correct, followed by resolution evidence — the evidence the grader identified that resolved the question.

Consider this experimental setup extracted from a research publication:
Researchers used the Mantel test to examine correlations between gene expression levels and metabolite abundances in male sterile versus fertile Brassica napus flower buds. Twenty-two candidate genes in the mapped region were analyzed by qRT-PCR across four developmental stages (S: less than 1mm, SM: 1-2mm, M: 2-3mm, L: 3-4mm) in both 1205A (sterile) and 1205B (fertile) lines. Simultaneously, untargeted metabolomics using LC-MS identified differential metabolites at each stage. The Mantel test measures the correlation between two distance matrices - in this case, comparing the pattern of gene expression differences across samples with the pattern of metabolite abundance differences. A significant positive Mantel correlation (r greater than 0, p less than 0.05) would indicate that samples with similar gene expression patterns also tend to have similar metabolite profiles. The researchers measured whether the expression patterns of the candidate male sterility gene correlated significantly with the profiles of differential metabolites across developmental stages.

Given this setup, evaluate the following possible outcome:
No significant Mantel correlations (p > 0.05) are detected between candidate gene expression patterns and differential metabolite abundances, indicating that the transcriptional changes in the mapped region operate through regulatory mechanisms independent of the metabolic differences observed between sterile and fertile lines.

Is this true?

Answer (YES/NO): NO